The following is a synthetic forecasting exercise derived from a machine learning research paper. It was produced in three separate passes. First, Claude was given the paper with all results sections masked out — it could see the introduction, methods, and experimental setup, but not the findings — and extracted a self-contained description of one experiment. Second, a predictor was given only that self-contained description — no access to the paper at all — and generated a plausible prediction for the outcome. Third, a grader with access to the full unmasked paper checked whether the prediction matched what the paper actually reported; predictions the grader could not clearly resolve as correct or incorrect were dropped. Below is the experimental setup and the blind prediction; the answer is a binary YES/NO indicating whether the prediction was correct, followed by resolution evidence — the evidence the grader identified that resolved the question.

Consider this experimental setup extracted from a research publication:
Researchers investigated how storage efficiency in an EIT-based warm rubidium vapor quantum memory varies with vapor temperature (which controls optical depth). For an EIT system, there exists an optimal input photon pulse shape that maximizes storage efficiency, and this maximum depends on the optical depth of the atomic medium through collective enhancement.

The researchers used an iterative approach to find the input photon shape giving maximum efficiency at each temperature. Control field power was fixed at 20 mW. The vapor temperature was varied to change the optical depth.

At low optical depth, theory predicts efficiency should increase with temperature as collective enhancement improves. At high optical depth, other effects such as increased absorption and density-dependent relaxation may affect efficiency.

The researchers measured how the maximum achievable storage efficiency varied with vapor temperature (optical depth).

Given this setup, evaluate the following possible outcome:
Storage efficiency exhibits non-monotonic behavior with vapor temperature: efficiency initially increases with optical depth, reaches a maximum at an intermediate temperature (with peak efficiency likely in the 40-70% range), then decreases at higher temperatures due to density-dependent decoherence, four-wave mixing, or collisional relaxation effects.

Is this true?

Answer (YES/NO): NO